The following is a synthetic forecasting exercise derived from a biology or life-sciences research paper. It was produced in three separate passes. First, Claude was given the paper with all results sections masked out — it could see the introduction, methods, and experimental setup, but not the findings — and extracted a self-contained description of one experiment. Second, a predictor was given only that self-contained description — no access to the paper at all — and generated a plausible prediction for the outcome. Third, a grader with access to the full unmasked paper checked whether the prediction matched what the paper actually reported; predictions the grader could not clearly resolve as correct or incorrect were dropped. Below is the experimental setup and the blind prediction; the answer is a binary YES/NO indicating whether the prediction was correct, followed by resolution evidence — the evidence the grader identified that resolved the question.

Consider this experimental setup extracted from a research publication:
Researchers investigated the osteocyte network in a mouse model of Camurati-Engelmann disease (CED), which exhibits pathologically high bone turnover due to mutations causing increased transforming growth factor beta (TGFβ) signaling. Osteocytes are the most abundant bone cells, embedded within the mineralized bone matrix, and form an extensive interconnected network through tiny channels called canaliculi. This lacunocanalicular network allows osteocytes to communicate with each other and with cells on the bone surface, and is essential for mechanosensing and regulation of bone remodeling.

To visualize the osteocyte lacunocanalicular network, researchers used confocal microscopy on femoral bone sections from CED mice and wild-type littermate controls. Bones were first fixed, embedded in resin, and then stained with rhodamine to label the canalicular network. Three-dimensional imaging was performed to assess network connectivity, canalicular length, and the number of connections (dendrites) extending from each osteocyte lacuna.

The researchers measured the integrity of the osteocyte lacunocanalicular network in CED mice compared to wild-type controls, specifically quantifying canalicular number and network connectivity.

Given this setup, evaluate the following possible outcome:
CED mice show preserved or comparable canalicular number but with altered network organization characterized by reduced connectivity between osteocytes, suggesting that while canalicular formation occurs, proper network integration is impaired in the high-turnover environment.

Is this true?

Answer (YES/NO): NO